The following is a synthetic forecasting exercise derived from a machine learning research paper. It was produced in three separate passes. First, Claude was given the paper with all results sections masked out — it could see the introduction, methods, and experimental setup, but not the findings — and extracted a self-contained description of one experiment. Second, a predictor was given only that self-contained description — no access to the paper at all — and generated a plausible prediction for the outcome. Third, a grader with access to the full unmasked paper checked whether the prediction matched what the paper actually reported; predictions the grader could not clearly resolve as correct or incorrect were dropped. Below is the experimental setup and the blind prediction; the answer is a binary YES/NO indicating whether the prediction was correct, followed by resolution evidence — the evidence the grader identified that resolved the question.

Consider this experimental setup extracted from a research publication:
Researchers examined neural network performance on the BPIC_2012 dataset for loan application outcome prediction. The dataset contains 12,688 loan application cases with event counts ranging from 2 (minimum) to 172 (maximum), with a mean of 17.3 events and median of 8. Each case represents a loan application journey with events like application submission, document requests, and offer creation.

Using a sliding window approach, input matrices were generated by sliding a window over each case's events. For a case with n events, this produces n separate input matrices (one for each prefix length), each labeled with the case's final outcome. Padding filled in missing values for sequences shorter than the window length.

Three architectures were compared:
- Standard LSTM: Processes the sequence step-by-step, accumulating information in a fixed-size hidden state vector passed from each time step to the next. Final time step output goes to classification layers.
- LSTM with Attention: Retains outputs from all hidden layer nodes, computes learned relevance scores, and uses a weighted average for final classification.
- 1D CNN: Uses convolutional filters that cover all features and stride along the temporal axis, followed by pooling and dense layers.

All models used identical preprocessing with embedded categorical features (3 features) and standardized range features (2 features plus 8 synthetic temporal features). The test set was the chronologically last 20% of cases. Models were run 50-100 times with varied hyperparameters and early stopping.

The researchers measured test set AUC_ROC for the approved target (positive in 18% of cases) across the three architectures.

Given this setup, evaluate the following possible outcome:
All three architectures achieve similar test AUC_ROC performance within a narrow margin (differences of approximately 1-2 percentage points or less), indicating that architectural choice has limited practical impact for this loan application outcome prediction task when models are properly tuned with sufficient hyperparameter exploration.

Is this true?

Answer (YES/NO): YES